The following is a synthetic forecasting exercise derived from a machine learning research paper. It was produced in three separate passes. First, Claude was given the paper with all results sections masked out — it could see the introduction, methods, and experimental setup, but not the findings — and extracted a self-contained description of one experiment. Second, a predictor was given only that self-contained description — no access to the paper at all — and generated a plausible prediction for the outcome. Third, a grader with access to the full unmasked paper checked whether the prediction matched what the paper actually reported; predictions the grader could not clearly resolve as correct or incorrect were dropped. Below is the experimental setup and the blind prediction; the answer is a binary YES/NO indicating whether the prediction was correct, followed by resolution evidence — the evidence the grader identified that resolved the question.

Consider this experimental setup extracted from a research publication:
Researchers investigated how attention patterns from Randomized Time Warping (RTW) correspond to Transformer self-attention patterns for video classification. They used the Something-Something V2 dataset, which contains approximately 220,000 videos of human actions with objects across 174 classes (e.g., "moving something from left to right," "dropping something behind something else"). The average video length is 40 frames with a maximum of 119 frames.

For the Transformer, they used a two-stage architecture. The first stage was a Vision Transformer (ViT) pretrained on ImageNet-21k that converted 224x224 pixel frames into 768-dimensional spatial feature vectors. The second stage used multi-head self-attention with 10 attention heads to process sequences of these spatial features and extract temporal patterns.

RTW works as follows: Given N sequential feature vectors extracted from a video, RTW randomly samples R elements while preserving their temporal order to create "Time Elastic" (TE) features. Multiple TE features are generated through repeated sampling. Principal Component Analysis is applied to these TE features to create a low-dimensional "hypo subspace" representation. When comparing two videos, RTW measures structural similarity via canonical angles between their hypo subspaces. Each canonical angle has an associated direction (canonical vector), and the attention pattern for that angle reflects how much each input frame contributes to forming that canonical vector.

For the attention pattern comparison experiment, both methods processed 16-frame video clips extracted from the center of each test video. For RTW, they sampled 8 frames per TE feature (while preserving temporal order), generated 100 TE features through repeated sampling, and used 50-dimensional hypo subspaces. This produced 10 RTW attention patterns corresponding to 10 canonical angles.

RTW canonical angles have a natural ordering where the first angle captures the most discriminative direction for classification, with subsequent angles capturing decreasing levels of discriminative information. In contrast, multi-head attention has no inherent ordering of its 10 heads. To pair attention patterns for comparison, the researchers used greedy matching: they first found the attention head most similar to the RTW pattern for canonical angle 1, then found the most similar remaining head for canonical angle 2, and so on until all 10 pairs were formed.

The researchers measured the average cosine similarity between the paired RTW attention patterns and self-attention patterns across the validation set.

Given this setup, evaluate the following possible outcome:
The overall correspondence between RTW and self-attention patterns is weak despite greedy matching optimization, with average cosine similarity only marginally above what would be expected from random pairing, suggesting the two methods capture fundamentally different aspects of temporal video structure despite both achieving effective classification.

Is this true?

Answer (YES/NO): NO